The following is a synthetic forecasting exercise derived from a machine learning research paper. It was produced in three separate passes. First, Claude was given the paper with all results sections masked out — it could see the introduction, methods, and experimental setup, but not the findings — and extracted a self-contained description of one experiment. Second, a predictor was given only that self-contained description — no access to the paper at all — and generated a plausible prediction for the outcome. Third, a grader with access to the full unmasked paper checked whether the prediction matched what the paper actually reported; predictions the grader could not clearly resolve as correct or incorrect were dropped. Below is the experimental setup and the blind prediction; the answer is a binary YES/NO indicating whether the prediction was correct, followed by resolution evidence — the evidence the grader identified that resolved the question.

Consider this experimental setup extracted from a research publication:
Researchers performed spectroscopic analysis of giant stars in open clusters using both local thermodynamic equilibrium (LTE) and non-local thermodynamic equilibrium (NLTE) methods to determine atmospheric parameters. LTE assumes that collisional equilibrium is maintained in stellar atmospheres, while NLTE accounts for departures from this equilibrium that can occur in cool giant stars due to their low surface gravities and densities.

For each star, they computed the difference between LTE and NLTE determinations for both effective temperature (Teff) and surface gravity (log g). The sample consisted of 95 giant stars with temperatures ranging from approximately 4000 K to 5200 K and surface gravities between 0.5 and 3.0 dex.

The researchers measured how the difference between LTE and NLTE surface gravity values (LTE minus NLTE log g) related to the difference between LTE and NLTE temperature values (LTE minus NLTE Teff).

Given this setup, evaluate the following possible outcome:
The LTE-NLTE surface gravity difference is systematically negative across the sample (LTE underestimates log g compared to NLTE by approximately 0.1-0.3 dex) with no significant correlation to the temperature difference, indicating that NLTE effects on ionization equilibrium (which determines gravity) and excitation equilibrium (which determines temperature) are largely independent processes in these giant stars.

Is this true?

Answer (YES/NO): NO